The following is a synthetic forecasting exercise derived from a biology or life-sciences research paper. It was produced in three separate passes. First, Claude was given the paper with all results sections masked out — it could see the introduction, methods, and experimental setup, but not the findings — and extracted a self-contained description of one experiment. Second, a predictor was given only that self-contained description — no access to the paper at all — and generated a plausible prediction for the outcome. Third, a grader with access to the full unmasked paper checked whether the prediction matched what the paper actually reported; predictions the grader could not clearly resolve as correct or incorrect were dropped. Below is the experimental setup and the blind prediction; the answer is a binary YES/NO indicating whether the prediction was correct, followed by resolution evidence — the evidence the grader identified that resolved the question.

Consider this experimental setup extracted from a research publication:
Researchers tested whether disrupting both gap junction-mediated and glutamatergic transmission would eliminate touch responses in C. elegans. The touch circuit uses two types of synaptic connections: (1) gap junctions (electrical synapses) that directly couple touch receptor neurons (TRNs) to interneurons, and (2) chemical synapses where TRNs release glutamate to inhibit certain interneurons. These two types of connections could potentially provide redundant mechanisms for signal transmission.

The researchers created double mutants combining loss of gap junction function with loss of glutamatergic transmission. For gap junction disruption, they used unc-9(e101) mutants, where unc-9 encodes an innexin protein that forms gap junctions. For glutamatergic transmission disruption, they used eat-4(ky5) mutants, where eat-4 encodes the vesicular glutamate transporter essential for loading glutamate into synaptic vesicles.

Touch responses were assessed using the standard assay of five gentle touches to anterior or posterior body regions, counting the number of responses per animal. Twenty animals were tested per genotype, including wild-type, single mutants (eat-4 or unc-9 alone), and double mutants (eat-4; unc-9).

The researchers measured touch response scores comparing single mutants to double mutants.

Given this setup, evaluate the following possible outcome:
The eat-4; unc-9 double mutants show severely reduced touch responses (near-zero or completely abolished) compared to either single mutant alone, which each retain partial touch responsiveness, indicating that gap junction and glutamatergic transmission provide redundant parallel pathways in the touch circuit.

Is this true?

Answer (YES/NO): YES